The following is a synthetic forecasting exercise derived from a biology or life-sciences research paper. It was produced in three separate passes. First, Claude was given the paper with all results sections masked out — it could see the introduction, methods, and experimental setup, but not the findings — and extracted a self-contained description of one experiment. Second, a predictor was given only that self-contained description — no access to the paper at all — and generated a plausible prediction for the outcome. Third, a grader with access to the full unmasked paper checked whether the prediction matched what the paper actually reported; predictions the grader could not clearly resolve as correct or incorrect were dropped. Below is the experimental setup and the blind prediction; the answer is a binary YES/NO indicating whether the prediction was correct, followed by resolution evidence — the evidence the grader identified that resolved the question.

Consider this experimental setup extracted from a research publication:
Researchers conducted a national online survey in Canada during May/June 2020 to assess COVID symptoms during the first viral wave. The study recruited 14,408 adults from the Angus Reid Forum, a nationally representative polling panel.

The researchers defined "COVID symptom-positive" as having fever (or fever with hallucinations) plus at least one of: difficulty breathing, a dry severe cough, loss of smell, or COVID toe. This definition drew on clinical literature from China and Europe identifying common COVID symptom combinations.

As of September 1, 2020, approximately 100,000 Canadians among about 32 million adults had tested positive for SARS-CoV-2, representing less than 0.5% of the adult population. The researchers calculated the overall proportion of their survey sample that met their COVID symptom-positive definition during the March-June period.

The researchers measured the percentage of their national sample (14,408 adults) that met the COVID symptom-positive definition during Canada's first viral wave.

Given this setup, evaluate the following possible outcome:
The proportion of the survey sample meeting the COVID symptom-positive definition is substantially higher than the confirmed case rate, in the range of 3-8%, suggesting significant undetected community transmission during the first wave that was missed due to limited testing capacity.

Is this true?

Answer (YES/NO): YES